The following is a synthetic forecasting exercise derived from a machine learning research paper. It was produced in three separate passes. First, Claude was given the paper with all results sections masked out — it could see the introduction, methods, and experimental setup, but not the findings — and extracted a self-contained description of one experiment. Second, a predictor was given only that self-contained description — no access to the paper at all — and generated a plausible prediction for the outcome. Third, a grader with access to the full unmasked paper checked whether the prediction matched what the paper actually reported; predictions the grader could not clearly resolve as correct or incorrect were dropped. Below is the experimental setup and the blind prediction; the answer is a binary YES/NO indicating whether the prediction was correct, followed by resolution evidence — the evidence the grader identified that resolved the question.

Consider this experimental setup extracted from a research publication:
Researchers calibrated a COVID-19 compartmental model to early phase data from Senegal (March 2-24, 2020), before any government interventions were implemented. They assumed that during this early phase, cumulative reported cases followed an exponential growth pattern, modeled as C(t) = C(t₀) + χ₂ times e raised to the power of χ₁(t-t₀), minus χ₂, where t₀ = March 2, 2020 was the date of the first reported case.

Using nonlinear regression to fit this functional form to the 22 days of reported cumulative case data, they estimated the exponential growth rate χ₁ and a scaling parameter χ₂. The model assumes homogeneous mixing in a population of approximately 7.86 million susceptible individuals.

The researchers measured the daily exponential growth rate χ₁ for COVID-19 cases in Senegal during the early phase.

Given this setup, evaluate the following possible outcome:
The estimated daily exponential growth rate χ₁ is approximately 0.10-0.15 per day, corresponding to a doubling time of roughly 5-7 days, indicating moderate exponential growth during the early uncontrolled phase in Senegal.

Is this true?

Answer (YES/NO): NO